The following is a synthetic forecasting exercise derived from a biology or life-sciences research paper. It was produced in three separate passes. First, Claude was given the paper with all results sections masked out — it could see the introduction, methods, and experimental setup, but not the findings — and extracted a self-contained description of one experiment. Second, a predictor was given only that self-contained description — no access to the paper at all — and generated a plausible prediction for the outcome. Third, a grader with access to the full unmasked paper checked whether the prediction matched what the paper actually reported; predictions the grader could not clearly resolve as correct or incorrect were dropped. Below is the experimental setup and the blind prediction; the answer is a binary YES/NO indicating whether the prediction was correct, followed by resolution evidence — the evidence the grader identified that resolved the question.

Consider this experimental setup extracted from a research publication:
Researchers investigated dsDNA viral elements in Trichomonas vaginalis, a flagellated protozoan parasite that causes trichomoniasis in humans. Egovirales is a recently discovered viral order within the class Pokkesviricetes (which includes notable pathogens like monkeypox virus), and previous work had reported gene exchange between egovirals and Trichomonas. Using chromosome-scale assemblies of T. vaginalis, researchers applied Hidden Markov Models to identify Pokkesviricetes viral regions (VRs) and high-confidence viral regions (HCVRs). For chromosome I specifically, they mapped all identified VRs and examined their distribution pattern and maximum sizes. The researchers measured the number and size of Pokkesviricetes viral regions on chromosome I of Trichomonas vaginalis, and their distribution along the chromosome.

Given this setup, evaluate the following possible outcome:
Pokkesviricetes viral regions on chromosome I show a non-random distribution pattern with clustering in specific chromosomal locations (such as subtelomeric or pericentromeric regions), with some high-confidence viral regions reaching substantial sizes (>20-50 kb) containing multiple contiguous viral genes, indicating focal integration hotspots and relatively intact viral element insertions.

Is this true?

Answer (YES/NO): NO